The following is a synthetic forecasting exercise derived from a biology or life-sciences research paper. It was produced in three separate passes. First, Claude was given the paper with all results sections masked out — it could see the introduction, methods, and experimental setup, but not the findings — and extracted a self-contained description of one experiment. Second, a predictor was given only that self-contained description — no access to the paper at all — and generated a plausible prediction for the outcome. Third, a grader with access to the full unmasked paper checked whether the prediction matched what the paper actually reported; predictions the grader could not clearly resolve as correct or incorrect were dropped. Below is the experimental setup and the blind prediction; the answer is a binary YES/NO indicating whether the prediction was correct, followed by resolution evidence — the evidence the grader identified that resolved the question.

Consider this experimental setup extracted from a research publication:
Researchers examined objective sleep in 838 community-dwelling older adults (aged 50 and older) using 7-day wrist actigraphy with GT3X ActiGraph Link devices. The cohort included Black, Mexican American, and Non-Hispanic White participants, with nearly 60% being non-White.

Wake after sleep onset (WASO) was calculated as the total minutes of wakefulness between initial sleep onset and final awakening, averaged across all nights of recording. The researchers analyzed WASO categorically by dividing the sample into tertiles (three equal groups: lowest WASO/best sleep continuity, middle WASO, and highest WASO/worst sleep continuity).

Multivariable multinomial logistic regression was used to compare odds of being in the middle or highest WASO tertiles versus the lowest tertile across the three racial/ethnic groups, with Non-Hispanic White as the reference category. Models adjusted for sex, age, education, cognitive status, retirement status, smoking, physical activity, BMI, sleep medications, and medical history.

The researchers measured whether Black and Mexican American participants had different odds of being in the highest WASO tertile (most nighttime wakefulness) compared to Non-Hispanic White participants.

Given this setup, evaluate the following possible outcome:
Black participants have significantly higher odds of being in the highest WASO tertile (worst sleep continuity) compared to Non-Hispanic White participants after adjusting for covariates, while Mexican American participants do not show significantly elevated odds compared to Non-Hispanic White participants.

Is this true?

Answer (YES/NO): NO